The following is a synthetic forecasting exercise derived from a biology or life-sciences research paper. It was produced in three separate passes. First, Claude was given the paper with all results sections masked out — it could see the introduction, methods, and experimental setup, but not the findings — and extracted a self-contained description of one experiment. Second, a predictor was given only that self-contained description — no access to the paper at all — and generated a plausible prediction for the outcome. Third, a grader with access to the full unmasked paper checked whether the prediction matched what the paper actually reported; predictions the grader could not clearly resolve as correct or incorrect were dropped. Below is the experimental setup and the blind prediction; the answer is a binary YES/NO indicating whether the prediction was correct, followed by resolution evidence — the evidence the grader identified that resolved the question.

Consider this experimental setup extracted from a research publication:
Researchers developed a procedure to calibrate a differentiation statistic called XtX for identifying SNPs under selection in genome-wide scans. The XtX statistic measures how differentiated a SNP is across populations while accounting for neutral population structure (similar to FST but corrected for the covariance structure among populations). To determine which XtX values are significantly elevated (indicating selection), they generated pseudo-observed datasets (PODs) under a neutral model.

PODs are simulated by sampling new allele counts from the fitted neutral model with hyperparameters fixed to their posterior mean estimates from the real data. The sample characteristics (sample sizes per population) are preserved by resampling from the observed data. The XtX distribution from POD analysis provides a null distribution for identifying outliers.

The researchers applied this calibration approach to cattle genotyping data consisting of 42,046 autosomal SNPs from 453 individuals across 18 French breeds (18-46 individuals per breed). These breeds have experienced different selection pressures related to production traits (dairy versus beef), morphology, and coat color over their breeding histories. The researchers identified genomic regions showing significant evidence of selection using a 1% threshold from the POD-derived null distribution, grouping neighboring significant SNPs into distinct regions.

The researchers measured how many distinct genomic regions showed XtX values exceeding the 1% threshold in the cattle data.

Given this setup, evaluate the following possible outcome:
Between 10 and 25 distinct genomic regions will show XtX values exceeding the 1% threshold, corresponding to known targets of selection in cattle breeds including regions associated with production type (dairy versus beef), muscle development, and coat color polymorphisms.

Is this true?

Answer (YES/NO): NO